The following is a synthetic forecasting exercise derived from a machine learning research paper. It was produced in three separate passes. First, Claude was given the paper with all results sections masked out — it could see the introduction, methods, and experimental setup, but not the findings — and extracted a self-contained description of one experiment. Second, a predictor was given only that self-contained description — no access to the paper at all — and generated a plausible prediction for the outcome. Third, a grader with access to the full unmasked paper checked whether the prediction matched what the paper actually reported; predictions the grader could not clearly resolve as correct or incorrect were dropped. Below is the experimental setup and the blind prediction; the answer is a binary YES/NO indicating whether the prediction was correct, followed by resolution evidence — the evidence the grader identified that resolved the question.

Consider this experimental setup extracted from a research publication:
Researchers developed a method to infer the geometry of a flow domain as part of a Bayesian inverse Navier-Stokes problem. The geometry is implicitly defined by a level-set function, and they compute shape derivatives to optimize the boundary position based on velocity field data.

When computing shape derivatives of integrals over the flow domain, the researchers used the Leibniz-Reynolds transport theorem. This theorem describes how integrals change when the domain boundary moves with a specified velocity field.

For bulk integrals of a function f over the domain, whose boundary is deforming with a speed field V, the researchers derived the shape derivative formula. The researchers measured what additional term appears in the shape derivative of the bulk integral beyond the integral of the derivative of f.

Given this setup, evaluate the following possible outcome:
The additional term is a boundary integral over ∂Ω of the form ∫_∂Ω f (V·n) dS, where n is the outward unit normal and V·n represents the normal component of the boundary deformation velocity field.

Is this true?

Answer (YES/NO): YES